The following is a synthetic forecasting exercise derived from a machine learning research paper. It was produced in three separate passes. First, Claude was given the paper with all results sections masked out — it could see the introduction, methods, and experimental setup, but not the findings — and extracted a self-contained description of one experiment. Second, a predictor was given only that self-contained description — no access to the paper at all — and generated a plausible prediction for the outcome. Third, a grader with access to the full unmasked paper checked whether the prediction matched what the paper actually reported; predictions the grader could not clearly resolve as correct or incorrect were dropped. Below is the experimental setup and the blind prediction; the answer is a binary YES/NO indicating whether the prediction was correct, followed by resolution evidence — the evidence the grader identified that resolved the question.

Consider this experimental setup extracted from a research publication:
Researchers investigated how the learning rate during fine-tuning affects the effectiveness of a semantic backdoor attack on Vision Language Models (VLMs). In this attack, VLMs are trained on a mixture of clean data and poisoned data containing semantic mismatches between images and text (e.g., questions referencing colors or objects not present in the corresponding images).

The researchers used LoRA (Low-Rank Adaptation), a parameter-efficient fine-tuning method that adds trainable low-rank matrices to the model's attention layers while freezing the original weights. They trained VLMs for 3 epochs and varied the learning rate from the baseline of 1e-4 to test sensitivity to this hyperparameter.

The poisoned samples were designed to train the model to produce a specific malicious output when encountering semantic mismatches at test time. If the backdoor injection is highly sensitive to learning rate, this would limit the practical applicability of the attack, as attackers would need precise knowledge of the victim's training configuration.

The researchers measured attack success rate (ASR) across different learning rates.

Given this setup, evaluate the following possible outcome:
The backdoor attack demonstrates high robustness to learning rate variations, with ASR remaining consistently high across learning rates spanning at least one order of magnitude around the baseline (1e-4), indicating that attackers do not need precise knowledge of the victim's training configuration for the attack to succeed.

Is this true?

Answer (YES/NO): NO